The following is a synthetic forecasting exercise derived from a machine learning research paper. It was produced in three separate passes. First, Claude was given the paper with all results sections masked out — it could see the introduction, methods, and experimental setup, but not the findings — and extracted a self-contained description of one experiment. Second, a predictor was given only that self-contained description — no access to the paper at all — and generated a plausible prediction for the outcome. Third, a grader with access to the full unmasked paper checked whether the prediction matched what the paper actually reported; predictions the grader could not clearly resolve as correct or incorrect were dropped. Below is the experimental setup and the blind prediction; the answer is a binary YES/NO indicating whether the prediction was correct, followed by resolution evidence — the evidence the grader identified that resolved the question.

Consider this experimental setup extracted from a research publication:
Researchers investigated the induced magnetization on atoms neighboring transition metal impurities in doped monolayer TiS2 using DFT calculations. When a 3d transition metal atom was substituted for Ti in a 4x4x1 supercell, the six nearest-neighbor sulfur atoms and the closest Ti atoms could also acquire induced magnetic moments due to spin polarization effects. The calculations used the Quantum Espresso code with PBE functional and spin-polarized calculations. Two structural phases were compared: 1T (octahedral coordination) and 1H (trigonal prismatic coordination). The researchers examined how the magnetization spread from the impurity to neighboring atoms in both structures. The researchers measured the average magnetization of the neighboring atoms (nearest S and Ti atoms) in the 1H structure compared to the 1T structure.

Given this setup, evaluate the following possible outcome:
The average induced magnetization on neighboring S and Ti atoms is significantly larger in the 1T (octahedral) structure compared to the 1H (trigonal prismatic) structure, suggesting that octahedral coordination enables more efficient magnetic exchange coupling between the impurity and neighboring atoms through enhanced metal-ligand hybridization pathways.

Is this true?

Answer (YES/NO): NO